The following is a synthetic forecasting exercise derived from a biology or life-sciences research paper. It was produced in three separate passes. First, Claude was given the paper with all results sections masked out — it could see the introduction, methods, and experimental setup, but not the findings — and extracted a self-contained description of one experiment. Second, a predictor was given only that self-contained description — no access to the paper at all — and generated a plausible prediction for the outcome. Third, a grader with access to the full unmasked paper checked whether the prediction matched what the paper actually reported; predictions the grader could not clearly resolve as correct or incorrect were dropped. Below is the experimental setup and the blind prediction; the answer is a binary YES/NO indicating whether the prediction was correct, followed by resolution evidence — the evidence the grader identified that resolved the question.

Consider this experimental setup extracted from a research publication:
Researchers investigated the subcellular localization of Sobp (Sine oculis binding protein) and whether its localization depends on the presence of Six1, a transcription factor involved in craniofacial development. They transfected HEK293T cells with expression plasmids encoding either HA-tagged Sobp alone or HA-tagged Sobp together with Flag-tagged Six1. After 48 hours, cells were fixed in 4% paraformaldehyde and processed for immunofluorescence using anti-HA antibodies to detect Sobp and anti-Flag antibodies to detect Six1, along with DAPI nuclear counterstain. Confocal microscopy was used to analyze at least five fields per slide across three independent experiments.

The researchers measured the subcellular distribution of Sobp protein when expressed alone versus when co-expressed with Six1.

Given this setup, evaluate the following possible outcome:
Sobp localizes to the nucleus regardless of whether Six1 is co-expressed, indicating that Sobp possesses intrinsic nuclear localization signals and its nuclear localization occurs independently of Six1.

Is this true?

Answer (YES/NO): YES